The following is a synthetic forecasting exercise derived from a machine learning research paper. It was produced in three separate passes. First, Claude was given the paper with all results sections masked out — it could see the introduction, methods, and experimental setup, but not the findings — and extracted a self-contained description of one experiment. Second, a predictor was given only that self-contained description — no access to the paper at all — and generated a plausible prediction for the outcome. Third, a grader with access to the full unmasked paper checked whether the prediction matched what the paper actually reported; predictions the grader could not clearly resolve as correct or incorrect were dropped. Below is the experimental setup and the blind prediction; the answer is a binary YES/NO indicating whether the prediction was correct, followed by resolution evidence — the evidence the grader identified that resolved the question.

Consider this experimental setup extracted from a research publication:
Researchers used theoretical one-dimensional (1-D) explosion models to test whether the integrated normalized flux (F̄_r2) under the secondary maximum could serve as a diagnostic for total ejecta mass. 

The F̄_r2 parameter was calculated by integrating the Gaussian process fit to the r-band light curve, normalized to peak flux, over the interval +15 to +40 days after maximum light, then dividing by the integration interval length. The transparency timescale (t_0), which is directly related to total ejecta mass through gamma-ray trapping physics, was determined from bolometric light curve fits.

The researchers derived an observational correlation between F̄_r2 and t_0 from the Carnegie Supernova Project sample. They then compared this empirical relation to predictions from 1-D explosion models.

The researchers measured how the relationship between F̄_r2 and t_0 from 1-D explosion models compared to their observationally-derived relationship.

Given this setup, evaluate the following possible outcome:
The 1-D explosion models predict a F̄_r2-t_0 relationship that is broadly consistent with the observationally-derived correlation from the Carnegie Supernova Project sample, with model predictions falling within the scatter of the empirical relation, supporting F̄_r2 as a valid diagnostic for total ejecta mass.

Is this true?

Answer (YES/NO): NO